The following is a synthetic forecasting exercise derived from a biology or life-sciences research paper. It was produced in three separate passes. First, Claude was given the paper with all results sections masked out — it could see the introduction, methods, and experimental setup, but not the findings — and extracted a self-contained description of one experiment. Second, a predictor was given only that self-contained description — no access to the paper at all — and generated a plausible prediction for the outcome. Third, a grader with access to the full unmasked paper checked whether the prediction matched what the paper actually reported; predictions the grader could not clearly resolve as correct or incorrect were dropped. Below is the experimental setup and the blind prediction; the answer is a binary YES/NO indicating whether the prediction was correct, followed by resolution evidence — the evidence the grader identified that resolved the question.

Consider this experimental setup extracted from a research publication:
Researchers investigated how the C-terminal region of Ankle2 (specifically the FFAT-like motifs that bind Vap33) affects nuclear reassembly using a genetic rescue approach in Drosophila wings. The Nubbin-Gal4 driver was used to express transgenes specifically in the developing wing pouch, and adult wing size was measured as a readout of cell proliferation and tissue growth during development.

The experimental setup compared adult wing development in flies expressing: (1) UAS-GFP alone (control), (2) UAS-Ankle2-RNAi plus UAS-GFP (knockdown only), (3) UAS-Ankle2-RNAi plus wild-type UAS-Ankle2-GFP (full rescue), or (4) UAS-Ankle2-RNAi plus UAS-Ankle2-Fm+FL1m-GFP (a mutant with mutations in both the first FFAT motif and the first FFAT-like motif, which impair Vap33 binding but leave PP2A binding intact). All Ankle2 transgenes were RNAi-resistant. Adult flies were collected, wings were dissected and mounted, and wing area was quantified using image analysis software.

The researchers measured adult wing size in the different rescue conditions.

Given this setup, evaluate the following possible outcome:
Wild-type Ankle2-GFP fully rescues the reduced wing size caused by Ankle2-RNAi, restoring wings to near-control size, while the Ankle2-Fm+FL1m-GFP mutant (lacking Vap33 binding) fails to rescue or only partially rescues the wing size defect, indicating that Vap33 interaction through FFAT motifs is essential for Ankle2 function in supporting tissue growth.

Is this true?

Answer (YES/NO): NO